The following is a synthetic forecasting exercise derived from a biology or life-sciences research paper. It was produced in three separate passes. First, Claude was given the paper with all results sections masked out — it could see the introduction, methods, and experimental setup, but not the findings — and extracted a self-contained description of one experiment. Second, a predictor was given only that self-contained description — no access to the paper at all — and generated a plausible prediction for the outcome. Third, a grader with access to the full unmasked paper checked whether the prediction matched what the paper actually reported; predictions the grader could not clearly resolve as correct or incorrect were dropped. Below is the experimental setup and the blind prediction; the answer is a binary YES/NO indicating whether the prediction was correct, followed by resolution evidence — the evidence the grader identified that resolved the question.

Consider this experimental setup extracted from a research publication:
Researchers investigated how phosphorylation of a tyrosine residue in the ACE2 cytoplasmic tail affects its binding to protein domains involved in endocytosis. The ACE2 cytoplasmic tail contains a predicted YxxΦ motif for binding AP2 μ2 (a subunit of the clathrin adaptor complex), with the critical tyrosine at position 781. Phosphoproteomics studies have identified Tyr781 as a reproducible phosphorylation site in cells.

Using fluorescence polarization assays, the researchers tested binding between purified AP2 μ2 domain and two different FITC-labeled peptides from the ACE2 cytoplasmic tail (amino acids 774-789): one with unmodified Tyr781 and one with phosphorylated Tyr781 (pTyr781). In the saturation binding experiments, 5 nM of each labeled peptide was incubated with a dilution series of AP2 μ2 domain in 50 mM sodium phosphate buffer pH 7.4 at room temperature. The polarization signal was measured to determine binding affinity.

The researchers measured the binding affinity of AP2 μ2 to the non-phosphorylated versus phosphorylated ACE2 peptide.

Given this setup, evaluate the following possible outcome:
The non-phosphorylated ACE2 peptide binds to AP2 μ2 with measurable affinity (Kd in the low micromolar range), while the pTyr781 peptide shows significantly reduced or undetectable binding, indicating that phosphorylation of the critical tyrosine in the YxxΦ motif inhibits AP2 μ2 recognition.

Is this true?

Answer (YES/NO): NO